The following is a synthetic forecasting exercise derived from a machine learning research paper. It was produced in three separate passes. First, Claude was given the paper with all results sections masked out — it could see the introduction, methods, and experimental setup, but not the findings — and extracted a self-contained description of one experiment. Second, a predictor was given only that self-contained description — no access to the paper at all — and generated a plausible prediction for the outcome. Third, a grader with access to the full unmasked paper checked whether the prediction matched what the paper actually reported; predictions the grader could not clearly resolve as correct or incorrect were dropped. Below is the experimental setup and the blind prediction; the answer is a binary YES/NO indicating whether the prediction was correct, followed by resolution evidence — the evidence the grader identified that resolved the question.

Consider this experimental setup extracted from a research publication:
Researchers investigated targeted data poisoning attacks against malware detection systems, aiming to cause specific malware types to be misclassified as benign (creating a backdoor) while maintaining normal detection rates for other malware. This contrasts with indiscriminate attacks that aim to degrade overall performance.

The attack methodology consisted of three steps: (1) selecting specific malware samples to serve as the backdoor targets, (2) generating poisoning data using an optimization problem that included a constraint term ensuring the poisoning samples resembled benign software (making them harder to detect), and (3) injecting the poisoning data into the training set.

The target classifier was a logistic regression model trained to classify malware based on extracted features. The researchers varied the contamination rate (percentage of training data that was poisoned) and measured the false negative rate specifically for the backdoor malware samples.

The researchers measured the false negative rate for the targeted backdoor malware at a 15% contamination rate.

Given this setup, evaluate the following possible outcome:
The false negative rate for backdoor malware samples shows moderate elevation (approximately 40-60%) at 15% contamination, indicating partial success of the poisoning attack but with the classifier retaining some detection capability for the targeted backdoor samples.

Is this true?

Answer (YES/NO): NO